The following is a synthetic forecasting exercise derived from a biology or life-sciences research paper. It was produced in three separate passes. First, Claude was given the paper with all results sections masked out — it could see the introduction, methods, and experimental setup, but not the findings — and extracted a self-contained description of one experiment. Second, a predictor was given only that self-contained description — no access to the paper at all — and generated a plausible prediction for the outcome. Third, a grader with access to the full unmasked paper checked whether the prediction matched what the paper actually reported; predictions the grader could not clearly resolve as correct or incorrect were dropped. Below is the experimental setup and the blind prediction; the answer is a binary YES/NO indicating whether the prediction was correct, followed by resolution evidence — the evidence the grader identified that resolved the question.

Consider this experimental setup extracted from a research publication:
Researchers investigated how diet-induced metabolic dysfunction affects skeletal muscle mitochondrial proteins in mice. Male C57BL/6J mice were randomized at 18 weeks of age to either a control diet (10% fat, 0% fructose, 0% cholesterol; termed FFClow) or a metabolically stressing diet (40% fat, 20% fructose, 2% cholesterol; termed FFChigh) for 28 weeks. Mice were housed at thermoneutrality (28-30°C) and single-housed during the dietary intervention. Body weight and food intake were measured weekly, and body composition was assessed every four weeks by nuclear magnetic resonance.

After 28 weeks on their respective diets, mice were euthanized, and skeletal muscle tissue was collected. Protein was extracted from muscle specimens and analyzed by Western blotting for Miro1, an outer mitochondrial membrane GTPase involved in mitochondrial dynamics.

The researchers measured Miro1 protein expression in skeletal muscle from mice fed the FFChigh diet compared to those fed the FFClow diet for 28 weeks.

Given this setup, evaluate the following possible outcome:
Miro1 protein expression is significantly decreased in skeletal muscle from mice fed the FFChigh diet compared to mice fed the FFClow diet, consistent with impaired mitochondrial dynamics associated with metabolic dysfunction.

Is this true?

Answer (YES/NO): NO